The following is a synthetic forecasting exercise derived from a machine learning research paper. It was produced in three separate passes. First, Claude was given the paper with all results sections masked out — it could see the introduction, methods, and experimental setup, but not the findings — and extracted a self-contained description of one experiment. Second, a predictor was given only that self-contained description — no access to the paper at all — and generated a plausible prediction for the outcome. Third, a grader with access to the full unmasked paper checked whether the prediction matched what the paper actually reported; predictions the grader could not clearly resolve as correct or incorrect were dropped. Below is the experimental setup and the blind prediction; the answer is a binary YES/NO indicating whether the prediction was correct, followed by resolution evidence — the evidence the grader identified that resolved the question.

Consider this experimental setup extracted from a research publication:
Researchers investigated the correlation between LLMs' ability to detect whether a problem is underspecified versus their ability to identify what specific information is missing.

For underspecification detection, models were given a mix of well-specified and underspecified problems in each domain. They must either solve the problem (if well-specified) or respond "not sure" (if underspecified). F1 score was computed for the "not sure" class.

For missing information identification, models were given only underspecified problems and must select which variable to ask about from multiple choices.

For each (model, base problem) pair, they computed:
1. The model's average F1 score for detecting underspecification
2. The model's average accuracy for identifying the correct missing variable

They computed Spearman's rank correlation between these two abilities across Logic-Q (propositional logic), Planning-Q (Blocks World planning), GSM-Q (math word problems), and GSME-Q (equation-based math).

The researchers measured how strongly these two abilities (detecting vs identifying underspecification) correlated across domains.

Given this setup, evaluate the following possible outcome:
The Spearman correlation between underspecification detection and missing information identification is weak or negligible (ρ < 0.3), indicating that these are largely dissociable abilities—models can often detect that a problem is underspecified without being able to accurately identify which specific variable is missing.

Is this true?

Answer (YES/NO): YES